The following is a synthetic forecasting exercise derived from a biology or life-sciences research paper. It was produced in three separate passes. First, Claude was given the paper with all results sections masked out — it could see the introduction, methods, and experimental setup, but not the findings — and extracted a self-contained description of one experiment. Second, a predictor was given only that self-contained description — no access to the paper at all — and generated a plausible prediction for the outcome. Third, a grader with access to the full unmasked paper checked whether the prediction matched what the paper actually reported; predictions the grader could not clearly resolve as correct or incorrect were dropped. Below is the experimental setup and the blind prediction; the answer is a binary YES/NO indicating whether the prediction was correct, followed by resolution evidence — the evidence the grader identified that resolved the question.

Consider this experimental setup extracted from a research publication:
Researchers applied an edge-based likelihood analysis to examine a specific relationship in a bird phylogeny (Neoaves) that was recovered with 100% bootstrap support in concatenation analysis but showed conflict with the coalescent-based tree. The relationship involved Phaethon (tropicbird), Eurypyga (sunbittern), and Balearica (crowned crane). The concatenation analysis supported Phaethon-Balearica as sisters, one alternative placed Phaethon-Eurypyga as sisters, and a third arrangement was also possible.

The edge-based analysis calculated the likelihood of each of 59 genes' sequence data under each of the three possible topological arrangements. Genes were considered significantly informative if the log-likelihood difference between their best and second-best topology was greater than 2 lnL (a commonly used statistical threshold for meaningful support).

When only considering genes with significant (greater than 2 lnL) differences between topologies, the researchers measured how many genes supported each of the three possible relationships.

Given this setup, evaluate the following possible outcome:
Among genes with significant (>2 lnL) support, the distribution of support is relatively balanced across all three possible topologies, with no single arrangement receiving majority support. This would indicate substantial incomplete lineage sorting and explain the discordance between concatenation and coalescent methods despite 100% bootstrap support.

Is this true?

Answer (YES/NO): YES